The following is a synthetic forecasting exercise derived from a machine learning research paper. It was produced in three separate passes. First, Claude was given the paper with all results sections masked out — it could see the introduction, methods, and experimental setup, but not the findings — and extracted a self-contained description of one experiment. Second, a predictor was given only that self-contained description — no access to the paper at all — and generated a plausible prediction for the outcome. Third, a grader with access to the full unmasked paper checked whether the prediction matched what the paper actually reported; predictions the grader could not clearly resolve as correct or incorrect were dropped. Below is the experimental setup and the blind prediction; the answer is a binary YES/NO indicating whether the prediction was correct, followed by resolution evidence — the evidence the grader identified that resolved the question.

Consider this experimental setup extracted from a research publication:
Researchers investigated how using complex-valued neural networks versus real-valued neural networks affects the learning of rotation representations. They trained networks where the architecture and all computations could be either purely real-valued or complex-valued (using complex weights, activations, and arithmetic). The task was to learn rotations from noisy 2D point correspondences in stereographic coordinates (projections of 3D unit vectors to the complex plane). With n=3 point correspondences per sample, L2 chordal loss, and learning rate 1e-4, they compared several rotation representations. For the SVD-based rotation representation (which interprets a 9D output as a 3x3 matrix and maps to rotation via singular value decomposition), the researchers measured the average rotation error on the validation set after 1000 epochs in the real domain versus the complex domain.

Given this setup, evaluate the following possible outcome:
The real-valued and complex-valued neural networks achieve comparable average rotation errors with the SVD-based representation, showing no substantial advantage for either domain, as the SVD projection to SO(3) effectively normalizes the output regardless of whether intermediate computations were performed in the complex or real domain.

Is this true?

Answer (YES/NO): NO